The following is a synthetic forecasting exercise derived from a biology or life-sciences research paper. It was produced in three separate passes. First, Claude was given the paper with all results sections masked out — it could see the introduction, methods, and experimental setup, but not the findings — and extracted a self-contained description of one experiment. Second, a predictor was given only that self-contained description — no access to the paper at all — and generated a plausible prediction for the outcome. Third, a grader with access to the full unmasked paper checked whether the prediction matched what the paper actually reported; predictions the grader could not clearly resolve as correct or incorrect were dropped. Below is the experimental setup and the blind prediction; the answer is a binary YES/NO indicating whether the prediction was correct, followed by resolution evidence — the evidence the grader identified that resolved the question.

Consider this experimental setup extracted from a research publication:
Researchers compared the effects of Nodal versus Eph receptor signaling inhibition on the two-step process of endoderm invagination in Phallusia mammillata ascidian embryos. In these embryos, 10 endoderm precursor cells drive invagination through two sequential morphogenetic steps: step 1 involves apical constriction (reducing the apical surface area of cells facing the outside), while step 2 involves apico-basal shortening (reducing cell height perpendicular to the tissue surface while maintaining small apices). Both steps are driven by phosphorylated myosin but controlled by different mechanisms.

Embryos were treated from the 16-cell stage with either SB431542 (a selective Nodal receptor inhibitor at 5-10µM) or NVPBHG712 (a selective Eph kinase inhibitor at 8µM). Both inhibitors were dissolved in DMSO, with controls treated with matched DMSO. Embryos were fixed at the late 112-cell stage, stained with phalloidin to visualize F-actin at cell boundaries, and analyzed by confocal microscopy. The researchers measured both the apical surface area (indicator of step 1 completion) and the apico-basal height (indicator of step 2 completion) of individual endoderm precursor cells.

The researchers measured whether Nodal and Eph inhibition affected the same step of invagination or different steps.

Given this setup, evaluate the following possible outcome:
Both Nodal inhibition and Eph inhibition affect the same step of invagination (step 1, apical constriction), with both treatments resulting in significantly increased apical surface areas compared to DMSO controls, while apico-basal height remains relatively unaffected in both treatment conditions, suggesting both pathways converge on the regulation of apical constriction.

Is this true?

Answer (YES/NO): NO